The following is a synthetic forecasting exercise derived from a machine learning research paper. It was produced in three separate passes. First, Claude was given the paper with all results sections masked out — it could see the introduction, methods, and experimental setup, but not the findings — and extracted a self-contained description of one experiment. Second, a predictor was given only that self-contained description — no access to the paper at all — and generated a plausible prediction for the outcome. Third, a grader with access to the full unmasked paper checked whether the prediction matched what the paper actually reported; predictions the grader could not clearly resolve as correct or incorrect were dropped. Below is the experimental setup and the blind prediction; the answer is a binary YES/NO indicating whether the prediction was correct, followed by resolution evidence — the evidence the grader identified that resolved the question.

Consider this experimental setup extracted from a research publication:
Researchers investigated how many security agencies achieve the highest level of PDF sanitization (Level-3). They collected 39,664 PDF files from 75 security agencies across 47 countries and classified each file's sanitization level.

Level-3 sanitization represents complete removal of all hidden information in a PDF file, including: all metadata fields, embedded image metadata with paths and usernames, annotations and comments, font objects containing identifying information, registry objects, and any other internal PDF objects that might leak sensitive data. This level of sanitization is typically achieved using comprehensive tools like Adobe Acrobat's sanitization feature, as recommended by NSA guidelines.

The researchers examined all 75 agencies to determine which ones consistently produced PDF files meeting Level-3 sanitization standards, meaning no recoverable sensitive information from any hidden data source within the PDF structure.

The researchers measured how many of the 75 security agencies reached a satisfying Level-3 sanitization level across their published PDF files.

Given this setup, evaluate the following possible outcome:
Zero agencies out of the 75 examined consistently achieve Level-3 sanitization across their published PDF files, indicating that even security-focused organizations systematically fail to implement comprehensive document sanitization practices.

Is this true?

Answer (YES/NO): NO